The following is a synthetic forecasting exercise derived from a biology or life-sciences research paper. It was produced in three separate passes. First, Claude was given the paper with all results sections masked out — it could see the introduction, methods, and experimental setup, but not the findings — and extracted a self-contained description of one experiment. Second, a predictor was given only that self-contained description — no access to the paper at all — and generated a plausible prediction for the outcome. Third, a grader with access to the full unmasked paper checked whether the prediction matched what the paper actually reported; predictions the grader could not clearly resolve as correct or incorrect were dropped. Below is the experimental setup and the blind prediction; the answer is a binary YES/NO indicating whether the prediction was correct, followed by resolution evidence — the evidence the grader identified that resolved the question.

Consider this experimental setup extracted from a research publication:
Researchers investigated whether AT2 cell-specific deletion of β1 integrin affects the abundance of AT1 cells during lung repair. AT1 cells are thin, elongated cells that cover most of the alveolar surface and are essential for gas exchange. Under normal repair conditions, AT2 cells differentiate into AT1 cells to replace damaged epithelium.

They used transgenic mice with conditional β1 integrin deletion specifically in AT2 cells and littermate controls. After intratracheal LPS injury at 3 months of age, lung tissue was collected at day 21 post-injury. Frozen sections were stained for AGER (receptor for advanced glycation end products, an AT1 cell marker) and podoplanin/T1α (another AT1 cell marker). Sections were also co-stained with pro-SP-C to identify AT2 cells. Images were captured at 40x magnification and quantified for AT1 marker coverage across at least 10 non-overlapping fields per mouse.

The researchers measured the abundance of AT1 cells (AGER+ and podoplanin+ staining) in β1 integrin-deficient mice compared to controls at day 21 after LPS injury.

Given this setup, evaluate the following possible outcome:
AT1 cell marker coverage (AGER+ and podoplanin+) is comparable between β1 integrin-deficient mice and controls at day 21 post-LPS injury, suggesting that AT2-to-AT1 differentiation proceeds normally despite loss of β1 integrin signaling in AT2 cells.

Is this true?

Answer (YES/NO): NO